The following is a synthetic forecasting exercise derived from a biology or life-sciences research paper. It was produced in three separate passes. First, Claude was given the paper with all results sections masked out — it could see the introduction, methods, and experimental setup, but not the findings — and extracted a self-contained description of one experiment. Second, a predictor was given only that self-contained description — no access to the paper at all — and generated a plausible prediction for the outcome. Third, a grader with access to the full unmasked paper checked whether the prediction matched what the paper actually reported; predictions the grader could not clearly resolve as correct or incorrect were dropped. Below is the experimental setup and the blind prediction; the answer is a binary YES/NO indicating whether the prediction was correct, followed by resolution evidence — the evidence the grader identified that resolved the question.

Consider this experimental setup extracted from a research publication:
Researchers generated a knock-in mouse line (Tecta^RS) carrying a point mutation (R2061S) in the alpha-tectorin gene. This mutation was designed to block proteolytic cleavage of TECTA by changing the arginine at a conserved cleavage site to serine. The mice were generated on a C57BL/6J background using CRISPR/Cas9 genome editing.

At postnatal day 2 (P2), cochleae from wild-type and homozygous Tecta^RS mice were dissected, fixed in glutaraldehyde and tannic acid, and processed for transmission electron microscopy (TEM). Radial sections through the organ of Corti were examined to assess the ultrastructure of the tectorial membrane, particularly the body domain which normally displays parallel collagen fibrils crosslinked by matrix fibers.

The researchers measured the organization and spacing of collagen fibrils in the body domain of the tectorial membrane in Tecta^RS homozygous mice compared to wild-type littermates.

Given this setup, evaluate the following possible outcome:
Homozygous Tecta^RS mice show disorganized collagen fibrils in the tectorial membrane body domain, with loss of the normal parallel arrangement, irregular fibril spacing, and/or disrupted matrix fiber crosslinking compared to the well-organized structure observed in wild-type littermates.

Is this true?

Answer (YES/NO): NO